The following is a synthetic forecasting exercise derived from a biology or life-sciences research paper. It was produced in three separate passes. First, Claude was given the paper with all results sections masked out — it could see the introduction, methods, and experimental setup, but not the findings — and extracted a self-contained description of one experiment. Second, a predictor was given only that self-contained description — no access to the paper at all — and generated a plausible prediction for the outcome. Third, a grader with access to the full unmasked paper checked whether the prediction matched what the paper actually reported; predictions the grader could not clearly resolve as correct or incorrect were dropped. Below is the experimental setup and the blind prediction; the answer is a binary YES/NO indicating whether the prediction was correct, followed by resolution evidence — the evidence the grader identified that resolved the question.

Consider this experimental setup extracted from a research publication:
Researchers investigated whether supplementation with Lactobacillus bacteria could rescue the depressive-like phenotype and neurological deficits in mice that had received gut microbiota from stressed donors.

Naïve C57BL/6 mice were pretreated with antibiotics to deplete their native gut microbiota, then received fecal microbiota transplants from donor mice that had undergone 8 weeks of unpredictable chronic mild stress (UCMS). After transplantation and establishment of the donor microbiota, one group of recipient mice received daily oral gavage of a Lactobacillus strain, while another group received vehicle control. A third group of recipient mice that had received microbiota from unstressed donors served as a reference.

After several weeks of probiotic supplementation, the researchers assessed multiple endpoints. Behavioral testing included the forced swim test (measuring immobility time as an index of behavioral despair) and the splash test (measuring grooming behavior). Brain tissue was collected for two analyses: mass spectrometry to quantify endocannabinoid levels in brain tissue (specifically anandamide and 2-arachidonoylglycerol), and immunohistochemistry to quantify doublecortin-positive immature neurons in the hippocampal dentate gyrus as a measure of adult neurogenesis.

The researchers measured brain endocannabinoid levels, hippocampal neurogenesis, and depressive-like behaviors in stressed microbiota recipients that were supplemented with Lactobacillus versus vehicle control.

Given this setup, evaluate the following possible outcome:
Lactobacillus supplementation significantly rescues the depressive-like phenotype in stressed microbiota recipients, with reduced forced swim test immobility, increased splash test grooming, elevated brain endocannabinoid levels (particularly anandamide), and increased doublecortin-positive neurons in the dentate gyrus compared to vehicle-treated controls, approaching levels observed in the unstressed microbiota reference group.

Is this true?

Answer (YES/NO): NO